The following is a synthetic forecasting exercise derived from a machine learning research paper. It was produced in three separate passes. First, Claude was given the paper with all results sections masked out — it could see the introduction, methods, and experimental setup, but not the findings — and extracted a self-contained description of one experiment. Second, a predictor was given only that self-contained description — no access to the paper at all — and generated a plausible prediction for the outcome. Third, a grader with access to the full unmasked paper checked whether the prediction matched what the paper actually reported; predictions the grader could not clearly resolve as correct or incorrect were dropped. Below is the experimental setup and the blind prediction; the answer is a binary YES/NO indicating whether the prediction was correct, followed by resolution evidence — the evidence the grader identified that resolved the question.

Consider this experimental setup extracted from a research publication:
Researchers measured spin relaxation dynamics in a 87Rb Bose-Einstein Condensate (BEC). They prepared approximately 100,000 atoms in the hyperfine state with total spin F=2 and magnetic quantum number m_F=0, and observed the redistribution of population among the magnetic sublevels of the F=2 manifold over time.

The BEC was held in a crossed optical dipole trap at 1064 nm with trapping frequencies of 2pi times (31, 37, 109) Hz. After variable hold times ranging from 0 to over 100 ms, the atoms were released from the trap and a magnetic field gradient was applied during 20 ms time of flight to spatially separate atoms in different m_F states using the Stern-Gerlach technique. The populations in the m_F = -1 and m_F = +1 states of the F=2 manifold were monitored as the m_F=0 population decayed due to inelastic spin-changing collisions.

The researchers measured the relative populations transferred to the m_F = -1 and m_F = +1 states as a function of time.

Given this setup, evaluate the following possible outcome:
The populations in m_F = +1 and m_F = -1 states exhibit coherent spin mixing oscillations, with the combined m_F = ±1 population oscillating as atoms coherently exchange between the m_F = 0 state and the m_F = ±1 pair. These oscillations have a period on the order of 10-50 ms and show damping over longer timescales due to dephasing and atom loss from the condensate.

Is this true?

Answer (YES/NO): NO